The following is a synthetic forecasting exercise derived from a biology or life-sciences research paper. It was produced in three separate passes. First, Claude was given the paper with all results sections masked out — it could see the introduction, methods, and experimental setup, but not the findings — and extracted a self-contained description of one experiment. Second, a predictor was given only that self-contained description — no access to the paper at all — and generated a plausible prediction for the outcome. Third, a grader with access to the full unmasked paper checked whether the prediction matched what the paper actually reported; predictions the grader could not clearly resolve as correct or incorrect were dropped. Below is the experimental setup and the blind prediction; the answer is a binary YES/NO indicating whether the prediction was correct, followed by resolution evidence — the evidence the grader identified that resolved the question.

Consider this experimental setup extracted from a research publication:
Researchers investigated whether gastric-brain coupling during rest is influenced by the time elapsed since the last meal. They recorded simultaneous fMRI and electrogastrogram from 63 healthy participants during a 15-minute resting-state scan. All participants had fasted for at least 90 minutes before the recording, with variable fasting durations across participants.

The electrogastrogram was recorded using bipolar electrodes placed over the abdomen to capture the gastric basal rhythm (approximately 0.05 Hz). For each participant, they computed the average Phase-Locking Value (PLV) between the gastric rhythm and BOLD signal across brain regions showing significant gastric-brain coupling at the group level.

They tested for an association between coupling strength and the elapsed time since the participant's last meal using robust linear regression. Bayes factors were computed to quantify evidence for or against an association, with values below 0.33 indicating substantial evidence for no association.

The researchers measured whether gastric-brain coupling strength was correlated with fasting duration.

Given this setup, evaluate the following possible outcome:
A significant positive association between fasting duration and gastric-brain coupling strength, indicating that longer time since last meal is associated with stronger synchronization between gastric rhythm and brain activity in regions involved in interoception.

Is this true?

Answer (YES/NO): NO